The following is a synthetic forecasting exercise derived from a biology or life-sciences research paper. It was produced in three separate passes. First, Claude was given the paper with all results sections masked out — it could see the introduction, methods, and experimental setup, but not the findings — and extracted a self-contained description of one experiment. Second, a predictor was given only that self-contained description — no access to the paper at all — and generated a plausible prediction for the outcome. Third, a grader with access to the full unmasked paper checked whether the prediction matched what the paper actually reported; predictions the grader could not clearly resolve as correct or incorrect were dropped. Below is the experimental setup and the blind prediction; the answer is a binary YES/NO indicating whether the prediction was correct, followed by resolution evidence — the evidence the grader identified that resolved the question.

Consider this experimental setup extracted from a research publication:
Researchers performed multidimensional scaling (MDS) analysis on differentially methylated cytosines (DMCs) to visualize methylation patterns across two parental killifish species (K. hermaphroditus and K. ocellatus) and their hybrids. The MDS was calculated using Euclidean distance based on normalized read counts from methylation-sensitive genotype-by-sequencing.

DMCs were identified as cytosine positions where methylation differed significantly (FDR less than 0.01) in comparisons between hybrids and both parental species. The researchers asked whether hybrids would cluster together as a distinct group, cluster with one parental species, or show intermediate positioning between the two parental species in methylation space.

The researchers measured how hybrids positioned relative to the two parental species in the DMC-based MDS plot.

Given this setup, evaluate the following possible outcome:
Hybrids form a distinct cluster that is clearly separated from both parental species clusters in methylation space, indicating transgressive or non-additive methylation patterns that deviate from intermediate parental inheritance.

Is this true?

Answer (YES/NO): NO